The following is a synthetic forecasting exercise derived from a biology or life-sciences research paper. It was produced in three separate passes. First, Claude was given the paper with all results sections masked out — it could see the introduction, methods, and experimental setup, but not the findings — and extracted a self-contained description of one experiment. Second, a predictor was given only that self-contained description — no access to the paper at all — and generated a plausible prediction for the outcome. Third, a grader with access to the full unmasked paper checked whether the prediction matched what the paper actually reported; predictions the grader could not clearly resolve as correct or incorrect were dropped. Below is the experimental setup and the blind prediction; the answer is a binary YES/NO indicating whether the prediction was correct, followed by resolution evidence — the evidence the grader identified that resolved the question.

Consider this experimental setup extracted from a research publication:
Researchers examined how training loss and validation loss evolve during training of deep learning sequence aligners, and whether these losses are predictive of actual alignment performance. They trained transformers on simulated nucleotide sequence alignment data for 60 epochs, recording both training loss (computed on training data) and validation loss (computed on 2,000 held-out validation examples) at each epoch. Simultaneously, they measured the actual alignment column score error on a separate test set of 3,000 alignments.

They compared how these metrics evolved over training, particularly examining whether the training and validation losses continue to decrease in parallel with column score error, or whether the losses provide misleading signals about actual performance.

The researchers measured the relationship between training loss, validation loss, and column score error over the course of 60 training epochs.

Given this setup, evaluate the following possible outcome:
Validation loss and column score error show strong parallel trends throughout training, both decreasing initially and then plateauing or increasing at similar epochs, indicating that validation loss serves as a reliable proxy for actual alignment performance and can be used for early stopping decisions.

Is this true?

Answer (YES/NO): NO